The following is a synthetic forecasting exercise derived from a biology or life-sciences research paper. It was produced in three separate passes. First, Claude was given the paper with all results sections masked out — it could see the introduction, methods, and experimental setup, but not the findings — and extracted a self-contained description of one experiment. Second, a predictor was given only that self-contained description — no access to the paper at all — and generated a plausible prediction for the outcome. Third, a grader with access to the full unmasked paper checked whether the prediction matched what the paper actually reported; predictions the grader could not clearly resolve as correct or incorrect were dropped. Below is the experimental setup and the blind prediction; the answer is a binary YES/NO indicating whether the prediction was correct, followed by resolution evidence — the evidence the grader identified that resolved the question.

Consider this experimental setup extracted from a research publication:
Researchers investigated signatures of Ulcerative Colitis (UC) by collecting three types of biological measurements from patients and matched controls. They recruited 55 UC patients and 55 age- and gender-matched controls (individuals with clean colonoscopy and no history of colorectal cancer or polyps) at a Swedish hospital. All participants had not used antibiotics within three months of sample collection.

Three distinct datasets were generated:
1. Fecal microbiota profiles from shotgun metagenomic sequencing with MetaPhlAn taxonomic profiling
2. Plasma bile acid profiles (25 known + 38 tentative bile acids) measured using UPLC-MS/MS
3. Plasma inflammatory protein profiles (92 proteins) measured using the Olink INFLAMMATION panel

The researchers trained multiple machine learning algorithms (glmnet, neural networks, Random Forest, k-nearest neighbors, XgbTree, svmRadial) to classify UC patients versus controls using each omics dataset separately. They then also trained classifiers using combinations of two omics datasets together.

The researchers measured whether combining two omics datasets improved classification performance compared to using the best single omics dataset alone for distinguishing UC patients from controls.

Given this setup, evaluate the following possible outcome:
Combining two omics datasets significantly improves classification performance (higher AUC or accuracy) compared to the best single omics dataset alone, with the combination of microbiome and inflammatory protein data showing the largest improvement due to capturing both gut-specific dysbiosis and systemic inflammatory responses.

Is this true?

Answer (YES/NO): NO